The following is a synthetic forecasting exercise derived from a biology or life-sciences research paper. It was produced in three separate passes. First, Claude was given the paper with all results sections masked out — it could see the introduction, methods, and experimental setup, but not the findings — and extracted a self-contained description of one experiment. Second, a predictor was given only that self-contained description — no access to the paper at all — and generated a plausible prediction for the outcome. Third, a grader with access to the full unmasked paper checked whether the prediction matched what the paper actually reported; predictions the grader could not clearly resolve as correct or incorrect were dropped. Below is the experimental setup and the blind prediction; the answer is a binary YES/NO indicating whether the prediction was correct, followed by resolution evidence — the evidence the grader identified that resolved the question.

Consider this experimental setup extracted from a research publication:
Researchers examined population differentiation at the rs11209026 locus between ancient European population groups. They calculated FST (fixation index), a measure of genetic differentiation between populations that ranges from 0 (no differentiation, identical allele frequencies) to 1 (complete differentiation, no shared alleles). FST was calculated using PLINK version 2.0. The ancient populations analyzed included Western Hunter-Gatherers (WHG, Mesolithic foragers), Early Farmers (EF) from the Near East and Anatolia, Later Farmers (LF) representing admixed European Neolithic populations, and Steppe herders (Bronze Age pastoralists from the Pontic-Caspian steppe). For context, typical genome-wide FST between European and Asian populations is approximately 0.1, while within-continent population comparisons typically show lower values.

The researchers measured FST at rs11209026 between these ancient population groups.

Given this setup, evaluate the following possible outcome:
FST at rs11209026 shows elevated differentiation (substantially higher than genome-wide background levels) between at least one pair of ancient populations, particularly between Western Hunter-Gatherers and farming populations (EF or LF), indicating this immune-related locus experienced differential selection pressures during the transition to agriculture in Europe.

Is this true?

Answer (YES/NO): YES